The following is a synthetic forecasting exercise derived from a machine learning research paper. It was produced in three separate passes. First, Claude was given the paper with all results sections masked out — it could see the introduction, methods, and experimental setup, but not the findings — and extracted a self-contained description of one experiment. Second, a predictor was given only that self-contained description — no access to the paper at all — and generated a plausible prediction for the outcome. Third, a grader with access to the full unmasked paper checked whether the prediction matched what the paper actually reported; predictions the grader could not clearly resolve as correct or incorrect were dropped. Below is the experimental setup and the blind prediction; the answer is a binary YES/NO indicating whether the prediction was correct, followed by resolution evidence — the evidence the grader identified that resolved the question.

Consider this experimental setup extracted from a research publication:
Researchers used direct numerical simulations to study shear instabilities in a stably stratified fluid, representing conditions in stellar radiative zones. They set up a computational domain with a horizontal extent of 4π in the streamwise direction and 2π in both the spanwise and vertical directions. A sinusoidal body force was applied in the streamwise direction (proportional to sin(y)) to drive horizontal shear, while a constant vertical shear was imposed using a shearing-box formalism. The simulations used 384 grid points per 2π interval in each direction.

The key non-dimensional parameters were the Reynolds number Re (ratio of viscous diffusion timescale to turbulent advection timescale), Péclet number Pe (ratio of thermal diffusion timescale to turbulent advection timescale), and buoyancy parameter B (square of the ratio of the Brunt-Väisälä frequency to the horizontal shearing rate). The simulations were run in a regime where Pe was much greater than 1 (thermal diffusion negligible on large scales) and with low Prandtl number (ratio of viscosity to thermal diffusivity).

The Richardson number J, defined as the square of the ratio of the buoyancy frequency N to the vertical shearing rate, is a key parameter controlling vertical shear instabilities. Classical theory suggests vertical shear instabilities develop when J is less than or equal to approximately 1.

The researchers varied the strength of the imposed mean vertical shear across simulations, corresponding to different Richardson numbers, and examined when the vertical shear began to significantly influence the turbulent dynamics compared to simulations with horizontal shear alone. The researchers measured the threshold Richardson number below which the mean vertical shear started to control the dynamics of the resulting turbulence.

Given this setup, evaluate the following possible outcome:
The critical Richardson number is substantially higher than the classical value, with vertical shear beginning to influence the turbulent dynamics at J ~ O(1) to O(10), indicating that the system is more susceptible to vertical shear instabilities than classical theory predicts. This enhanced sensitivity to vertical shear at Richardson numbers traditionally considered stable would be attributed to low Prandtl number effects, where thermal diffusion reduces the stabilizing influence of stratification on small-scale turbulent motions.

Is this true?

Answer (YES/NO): NO